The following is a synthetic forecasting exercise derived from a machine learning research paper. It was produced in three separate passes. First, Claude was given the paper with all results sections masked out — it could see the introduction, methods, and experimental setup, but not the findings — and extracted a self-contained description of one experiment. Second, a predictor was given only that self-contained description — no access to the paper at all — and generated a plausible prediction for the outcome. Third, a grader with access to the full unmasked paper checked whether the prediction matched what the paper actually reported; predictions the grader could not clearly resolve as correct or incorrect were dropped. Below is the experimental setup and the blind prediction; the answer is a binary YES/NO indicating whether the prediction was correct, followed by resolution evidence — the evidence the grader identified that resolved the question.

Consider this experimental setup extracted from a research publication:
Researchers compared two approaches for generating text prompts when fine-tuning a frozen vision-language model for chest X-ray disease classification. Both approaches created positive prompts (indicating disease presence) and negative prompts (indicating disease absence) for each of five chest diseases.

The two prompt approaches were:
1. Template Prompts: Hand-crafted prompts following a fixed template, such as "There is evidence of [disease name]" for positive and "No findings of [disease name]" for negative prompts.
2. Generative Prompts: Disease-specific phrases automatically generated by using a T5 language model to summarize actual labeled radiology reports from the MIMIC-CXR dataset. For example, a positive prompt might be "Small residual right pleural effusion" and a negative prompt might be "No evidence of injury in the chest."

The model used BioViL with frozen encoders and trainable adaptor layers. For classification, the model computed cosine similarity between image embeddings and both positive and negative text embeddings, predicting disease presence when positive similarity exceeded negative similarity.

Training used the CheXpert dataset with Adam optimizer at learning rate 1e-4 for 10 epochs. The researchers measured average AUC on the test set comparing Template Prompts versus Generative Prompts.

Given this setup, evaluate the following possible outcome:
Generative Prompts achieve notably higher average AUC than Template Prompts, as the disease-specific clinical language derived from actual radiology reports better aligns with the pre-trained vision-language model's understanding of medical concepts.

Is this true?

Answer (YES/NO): NO